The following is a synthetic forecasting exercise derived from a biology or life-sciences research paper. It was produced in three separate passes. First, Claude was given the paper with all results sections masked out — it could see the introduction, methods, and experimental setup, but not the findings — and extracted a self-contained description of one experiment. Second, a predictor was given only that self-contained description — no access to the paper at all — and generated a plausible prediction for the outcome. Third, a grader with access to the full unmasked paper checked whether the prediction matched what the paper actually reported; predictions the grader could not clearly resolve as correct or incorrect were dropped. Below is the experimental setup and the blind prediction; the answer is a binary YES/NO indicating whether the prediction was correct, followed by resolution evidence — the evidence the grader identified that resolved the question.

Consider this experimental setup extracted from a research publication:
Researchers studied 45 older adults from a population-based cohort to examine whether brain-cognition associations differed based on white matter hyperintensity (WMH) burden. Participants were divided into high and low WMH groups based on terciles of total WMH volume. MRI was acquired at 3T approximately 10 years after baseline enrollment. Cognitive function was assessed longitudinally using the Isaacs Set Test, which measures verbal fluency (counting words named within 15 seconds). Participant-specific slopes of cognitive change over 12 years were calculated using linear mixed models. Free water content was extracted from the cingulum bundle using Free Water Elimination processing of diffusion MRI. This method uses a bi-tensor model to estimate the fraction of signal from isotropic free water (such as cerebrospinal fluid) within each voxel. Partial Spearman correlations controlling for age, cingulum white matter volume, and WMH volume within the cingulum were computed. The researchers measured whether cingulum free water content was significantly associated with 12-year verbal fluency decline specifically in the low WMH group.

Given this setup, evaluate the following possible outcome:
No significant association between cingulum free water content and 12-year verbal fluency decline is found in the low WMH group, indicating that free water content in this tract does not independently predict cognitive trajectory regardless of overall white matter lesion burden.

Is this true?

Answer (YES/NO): NO